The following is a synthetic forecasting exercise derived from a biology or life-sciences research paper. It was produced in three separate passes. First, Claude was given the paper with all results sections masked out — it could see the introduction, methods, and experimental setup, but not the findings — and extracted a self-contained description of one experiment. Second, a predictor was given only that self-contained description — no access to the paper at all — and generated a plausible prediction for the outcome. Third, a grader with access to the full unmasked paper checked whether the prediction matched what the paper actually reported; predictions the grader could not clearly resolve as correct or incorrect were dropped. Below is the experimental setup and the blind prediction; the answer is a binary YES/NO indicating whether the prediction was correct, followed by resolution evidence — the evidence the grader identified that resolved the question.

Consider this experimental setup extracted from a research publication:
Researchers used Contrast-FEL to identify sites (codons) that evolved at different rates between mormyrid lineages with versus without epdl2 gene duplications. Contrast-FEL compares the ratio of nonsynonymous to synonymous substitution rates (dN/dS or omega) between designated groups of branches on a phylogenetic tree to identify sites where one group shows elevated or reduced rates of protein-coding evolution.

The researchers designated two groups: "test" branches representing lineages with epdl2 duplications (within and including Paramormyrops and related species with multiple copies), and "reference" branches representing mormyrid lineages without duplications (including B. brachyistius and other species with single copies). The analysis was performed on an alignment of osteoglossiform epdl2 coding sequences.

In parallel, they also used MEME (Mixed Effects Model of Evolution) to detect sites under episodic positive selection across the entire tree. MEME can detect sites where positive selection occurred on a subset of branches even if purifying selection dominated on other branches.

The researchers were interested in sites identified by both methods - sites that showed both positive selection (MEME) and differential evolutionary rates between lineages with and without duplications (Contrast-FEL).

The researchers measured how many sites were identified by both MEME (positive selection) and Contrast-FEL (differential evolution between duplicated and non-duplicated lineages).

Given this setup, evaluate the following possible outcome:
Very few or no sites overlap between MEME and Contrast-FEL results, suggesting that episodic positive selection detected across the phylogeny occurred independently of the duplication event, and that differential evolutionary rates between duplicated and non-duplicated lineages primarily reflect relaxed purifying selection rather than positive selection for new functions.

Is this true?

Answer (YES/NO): NO